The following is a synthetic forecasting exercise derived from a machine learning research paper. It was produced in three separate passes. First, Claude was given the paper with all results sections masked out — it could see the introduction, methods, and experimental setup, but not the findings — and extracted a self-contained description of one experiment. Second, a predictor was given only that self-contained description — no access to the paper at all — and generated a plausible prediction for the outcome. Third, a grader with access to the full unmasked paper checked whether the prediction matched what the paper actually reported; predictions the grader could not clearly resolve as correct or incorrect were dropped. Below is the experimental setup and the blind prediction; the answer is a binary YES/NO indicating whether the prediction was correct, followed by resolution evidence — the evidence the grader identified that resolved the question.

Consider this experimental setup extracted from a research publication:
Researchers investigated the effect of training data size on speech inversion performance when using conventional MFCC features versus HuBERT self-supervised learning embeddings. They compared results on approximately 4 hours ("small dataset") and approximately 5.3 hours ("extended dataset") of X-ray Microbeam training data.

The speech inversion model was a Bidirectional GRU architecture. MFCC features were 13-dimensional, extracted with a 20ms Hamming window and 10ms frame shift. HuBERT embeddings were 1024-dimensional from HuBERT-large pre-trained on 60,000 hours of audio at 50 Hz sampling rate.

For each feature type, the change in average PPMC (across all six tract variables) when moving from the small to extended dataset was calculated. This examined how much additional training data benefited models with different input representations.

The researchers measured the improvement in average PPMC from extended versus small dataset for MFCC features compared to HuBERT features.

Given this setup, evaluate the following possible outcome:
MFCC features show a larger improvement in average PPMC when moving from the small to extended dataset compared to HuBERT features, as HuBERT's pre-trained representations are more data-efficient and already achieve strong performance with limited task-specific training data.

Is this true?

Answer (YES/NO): YES